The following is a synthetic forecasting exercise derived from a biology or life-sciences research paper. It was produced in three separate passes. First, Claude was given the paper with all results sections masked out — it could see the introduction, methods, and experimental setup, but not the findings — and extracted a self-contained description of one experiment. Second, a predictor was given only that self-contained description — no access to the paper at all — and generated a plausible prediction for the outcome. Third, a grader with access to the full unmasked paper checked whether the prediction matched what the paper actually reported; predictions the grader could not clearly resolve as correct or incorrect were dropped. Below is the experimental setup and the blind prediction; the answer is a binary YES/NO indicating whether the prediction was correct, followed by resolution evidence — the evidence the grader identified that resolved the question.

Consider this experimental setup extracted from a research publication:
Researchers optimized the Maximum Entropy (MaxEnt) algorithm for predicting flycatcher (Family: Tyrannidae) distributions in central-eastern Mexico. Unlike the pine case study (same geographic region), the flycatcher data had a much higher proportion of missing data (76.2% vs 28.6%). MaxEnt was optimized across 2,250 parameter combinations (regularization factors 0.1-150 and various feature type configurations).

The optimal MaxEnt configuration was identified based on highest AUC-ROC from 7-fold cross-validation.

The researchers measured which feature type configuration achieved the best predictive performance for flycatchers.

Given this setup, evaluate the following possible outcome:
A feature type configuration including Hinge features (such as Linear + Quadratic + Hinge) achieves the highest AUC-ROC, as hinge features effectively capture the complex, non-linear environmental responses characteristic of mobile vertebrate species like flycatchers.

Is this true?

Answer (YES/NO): NO